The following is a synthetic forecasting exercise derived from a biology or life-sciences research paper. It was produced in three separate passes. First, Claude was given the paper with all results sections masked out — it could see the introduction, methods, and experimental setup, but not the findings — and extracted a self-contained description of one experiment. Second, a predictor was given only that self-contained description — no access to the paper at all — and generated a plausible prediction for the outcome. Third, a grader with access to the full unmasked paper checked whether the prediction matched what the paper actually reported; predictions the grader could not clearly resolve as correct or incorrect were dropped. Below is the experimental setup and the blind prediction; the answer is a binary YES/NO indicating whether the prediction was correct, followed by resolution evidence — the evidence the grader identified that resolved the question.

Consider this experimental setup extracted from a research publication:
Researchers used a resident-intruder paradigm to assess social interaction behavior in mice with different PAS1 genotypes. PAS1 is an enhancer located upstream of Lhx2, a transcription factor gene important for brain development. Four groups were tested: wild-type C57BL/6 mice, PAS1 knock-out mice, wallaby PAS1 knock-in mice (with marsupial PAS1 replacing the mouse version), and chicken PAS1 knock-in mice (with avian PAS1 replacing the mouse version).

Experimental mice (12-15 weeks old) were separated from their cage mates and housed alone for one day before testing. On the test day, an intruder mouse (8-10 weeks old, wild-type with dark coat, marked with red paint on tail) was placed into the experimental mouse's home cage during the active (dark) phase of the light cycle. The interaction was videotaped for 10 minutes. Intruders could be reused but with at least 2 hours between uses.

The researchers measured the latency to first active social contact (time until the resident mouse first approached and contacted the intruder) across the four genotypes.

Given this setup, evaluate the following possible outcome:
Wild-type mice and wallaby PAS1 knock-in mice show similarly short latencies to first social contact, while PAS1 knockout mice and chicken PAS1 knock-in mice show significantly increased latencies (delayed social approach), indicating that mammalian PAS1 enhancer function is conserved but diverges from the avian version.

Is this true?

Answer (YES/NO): NO